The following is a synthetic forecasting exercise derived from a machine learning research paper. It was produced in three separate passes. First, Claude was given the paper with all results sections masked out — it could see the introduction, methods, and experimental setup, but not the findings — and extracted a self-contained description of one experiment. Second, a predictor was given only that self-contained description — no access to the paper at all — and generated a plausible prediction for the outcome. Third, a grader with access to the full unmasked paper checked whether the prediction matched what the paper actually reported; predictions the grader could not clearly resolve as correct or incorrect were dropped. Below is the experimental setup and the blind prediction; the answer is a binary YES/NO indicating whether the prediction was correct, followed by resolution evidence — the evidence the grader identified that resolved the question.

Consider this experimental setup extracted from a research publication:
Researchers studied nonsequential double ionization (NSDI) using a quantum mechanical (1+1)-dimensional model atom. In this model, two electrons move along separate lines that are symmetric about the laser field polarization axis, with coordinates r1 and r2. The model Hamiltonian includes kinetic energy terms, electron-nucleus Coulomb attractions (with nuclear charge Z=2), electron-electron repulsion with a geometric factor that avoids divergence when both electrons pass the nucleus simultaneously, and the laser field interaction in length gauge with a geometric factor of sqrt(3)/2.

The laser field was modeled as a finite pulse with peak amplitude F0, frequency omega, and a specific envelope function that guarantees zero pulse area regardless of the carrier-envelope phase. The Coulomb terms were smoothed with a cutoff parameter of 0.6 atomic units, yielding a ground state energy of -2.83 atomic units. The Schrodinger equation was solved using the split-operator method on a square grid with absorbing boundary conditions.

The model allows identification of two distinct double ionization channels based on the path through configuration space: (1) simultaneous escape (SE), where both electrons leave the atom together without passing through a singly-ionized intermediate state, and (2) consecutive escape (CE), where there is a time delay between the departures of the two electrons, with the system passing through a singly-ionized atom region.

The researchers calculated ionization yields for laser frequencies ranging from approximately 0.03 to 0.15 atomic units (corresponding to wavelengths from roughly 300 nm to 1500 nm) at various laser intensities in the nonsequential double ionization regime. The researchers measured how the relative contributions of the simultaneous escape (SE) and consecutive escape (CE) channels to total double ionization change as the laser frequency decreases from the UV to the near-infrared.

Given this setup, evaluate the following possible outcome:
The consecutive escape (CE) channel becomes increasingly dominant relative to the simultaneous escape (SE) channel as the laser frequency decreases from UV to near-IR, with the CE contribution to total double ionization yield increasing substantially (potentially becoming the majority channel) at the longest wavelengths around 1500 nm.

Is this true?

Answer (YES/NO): NO